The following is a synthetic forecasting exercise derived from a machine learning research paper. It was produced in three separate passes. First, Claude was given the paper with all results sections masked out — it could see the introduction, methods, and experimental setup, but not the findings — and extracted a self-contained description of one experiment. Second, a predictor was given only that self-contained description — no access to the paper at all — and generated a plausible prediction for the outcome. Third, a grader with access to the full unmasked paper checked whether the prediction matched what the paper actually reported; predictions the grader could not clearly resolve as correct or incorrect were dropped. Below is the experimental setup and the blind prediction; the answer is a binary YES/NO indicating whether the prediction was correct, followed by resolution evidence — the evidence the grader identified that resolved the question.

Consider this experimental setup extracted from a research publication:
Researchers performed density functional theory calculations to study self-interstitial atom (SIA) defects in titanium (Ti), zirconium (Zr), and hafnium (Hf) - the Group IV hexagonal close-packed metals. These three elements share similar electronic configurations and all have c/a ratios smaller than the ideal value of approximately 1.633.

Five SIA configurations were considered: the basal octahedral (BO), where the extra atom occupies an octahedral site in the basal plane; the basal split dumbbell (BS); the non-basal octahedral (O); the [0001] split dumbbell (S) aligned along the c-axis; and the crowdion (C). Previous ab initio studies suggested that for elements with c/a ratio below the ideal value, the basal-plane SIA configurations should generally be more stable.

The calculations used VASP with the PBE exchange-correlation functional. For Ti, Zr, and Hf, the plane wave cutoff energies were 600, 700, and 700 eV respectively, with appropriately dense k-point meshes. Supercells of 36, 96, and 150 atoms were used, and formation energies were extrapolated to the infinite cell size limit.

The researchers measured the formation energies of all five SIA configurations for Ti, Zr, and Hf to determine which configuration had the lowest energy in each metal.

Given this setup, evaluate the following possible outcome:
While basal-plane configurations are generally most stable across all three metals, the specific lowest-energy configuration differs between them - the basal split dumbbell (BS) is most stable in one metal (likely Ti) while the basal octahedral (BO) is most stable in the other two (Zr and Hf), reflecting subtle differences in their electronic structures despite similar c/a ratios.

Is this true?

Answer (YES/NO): NO